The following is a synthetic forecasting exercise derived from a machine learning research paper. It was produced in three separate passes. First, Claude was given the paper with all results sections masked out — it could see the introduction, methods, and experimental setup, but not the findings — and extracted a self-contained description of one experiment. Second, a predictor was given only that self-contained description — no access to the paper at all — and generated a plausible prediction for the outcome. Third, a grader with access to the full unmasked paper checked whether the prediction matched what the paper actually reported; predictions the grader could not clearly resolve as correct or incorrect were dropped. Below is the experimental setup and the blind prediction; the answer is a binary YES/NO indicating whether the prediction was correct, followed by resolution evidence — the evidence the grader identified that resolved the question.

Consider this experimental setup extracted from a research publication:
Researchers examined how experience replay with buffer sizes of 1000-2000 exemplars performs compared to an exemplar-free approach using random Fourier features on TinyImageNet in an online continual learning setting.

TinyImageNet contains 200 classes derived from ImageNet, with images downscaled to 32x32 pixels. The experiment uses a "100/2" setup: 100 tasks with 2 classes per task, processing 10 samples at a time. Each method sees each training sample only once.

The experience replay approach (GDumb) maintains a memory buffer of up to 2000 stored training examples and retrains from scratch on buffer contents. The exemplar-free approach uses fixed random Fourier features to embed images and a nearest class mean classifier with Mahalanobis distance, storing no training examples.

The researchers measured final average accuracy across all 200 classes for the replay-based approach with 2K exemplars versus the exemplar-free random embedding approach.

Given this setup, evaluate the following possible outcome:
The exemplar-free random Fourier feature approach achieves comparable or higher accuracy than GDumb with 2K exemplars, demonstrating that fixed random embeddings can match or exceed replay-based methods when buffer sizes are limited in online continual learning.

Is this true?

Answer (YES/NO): NO